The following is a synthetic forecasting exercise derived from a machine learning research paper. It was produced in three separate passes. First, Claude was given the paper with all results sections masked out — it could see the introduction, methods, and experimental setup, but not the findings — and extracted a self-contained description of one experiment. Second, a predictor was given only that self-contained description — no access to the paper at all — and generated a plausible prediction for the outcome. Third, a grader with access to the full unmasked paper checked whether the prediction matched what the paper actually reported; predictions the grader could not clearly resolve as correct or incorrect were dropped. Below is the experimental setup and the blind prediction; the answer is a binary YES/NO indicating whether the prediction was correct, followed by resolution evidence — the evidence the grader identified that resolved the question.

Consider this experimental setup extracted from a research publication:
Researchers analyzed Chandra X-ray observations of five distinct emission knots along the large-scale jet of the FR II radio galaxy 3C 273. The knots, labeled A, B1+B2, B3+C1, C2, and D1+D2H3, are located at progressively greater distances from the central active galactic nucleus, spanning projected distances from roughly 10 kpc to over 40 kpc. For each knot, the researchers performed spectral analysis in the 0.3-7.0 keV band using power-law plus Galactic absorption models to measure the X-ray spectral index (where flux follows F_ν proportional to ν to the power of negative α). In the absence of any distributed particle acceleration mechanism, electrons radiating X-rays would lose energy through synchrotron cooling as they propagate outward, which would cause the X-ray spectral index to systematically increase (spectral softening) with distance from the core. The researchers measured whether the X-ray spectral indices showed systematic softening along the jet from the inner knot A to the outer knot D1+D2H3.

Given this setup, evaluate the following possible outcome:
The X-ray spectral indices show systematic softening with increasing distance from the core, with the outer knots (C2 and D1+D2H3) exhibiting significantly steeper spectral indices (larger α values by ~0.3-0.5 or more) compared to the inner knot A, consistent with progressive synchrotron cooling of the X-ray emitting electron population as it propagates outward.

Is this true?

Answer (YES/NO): NO